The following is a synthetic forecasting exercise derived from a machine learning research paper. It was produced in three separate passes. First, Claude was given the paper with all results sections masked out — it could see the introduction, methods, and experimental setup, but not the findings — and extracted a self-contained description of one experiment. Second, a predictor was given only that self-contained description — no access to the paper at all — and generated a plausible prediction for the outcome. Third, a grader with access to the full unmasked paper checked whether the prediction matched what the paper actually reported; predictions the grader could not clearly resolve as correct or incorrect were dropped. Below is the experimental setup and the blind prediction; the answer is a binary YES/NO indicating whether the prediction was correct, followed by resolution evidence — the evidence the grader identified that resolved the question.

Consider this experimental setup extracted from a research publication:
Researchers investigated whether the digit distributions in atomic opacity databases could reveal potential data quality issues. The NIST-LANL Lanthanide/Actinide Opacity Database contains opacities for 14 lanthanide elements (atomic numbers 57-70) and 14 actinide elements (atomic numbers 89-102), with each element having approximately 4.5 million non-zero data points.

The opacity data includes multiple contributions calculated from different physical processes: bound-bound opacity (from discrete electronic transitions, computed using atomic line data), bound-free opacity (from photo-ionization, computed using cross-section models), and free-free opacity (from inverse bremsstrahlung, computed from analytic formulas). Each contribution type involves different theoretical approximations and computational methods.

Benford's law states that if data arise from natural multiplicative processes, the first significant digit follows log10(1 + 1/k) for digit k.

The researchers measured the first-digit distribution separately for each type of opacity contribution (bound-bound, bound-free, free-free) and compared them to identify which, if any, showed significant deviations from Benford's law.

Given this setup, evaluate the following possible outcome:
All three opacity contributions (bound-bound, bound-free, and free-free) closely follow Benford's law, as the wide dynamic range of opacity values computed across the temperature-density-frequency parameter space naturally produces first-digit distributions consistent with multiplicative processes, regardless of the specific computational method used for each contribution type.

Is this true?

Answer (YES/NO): NO